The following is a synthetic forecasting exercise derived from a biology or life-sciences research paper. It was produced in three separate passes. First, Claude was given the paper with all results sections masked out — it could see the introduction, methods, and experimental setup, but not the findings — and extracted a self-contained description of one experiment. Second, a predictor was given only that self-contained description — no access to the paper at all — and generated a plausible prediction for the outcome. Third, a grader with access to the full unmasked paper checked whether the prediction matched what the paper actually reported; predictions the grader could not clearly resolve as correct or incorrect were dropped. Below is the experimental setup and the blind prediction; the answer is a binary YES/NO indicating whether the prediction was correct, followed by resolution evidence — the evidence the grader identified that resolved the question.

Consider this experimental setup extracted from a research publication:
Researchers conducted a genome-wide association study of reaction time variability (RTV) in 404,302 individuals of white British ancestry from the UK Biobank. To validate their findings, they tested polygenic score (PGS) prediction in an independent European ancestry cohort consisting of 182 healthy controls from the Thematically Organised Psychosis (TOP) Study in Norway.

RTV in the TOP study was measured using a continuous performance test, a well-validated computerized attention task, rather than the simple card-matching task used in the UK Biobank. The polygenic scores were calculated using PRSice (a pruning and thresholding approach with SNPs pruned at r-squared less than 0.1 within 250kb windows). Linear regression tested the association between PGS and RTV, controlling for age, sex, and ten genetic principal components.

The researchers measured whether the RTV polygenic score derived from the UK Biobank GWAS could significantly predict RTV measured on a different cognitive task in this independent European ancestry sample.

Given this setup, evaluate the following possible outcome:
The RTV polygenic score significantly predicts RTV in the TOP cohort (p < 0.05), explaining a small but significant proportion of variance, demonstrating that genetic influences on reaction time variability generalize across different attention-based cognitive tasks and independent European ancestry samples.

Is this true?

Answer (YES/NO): NO